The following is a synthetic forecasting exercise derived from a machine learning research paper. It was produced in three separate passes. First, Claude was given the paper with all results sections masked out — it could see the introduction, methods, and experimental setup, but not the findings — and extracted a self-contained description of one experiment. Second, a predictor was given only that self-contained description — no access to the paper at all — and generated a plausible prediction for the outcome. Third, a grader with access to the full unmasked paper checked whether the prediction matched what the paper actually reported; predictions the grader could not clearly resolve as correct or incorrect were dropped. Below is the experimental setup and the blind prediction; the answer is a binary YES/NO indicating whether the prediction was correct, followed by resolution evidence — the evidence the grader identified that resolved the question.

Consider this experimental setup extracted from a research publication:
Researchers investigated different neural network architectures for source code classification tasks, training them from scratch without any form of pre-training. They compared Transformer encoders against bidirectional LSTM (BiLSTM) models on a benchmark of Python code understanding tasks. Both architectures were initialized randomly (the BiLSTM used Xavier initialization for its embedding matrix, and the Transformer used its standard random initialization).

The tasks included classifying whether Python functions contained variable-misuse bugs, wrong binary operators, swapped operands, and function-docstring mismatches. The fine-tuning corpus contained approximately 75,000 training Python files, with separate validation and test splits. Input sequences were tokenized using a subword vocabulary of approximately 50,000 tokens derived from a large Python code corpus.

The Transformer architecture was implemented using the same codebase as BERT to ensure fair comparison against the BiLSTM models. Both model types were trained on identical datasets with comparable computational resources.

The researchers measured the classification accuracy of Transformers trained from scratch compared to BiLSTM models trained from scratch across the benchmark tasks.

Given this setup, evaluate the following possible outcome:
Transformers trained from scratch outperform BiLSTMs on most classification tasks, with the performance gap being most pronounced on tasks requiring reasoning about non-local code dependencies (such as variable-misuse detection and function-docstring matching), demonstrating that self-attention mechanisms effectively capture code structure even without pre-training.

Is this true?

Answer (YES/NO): NO